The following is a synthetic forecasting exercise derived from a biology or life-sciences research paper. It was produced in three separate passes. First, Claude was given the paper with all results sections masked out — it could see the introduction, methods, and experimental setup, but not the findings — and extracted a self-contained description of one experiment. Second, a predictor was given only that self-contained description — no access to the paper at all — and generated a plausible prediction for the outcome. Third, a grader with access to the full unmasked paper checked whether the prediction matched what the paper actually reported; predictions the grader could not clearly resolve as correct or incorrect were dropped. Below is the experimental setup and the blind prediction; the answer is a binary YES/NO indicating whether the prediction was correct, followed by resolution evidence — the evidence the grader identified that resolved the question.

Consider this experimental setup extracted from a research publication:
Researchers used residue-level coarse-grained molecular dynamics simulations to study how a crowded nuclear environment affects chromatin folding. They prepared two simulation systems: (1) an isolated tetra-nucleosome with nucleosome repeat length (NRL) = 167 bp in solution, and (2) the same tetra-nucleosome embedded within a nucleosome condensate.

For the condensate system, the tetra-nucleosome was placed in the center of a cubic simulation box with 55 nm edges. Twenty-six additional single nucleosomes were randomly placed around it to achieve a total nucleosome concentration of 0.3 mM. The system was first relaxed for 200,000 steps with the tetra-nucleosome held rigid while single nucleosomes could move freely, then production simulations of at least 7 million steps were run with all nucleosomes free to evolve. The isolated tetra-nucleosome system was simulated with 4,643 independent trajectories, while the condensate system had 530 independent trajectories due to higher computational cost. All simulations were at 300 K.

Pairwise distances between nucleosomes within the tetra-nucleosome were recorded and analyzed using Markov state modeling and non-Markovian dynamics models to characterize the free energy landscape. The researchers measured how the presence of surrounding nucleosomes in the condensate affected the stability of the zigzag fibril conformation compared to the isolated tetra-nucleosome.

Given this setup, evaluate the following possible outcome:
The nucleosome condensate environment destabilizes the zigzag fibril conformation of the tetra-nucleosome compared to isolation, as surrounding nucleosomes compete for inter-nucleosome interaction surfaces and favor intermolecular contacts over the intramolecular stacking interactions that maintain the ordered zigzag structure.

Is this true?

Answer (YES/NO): YES